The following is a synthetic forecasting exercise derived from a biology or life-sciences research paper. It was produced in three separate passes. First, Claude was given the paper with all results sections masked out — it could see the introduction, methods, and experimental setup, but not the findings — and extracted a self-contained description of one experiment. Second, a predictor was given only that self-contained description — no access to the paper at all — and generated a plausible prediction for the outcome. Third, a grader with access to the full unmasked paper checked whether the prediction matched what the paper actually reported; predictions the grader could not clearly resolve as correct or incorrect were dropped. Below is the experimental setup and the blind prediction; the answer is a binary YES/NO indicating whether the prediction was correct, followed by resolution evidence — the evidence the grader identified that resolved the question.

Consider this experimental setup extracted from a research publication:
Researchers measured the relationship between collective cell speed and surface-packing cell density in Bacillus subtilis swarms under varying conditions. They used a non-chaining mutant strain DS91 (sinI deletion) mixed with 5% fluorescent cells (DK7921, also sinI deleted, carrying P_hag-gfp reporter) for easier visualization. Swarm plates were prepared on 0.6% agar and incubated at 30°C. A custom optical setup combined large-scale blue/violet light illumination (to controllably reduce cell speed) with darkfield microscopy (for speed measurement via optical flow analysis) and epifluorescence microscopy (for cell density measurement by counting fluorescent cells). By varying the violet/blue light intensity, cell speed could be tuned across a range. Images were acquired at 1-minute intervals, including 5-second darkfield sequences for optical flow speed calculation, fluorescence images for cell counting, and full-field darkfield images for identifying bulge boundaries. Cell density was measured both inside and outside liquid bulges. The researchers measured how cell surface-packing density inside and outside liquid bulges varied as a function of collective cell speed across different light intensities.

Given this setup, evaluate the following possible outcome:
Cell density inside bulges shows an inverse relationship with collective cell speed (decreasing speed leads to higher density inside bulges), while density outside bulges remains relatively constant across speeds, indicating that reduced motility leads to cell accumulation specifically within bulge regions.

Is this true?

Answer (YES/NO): NO